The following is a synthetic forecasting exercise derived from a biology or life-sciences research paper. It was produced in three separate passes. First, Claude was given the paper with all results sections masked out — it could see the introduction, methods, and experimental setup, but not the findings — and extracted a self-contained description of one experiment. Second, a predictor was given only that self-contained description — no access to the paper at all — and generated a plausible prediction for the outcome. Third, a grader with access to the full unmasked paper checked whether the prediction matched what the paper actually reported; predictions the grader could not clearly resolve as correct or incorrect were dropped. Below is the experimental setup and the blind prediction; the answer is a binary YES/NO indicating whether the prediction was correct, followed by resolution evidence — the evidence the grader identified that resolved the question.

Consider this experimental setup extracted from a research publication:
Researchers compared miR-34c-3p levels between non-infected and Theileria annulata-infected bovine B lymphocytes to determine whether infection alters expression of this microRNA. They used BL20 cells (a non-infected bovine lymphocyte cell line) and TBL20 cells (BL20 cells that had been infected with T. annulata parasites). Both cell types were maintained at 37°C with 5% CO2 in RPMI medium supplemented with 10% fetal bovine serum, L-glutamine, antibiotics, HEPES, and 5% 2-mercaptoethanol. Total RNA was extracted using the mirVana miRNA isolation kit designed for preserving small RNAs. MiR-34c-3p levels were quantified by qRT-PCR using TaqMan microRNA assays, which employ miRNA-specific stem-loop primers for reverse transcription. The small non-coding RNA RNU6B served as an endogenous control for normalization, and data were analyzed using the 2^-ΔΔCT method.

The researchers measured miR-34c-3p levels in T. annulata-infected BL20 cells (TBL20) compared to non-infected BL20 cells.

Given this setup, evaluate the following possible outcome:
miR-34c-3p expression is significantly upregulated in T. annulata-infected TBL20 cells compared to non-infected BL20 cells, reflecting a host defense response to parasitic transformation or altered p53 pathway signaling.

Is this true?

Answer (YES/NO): YES